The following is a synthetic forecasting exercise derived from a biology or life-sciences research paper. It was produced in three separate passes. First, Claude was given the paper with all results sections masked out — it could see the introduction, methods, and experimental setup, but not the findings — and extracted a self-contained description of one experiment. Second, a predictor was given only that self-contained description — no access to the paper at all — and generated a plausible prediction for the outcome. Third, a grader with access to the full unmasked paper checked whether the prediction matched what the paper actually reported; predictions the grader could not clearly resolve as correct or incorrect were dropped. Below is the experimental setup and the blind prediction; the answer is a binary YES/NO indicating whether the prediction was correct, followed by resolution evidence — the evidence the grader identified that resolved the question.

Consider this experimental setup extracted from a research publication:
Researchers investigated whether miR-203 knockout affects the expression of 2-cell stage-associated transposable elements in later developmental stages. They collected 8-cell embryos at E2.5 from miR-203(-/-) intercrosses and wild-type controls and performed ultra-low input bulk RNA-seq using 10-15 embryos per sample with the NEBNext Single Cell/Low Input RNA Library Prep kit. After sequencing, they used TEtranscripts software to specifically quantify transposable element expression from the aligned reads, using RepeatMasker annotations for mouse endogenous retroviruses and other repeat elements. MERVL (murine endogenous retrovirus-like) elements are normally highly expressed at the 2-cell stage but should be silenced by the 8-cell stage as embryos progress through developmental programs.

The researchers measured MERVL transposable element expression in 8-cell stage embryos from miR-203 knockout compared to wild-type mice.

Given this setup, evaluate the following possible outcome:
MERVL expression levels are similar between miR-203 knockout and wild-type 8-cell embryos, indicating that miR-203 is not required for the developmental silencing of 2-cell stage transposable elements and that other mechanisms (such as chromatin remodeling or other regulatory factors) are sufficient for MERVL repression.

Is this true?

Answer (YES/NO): NO